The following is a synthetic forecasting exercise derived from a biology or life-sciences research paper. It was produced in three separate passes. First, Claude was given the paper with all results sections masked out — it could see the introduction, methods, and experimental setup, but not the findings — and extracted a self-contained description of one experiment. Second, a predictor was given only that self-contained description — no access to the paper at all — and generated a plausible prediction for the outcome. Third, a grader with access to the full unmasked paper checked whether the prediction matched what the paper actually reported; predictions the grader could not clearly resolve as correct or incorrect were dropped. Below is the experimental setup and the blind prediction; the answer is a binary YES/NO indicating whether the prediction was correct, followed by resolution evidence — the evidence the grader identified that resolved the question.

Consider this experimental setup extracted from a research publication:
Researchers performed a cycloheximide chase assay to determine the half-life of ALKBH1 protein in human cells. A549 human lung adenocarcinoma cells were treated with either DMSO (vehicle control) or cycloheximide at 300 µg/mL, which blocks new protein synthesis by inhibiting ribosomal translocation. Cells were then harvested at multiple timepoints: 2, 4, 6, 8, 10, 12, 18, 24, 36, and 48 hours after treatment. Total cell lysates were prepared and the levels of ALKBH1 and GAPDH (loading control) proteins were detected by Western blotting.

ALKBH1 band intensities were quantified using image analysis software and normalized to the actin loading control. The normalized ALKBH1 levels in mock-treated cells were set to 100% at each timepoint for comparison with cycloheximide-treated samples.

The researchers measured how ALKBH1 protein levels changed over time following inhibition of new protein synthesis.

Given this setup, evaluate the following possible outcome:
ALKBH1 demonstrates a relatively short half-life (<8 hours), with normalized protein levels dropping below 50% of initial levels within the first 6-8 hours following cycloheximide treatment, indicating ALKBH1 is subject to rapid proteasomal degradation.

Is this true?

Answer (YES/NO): NO